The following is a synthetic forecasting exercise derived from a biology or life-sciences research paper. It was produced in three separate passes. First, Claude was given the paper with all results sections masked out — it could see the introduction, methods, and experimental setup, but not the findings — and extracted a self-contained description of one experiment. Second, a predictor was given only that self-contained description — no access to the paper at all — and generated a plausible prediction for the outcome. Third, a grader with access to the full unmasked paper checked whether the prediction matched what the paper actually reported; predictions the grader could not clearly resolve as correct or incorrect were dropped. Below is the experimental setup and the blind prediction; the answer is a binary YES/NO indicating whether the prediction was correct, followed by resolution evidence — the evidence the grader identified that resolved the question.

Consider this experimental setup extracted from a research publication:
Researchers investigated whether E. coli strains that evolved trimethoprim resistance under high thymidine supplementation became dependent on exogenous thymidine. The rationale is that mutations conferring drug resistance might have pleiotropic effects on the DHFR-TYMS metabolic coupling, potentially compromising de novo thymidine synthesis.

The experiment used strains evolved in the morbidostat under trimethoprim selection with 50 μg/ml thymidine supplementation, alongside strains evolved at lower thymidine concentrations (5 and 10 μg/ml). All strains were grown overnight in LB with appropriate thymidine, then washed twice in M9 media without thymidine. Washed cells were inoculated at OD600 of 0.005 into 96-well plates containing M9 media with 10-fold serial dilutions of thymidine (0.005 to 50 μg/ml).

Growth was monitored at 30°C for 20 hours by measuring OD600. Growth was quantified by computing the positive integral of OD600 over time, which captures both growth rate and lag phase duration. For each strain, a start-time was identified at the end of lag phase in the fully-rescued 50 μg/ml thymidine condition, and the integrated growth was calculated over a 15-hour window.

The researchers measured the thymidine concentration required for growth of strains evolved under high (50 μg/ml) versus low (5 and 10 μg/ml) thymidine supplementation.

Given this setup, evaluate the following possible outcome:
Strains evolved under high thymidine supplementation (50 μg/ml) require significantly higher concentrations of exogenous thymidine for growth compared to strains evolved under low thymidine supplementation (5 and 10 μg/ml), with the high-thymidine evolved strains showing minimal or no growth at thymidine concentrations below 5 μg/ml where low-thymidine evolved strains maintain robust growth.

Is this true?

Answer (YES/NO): NO